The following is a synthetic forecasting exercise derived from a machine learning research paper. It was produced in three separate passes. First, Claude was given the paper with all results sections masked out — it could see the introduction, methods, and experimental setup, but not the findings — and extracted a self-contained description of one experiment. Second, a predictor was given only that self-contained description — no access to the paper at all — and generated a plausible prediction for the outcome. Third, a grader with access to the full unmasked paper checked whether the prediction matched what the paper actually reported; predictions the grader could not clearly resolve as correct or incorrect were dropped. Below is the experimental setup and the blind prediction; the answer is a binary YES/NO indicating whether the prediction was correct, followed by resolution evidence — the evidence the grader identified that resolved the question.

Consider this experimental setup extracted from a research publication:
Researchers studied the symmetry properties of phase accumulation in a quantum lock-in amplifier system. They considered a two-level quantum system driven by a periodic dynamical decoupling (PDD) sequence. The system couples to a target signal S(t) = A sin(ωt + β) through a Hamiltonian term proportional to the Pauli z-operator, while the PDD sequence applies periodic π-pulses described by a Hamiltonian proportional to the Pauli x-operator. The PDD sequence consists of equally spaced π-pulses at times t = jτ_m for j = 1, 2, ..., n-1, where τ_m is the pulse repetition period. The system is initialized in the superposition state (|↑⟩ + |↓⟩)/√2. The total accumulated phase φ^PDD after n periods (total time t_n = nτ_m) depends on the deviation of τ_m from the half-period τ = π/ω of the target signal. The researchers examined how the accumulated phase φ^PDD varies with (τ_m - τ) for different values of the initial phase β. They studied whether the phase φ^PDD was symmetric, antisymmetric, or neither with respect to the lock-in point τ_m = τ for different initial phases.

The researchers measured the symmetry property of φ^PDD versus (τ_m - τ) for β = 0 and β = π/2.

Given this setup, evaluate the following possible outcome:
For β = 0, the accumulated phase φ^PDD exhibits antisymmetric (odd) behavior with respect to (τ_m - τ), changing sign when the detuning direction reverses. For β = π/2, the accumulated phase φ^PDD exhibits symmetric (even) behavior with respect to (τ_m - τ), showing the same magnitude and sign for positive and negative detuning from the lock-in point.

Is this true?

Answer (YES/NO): NO